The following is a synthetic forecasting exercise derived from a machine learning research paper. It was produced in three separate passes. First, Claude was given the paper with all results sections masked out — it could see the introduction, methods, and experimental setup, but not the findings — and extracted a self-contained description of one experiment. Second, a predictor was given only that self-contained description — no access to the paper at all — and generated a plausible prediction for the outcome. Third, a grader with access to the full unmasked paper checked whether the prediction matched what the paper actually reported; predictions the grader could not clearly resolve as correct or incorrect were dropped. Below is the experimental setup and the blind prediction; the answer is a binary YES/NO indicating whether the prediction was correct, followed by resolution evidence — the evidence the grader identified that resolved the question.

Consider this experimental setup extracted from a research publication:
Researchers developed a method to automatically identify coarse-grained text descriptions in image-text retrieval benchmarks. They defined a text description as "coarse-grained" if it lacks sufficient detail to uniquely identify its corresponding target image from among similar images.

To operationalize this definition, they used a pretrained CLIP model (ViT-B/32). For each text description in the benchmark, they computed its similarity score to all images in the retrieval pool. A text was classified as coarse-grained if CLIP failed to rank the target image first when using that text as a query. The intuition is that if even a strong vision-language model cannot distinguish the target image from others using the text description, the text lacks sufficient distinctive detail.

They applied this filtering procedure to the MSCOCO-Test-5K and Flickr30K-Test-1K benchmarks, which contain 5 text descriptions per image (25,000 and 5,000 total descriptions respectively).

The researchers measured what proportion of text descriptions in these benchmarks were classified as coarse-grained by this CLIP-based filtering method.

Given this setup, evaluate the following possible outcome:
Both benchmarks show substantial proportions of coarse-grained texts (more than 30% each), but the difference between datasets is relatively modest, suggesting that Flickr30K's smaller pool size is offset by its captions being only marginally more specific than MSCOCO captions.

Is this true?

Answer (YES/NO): YES